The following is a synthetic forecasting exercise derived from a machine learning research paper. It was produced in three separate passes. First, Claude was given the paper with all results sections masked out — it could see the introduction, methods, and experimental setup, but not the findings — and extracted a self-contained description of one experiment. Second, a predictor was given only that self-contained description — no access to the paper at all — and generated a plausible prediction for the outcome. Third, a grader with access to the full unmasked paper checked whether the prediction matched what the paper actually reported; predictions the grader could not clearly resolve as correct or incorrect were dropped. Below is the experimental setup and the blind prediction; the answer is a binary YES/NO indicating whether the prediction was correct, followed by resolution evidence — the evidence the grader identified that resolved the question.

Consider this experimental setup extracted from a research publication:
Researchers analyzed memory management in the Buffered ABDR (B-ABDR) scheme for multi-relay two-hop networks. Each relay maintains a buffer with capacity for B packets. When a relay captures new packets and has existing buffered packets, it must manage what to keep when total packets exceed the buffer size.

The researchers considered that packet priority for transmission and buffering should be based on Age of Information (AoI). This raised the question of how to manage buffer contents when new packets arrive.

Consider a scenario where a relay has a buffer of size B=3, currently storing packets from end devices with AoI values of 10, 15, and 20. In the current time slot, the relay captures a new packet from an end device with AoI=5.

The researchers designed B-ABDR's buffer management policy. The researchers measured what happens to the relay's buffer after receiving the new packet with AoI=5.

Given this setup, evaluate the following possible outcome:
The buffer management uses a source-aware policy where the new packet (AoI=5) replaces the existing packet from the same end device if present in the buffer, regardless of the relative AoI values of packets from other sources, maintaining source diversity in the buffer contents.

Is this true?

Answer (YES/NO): NO